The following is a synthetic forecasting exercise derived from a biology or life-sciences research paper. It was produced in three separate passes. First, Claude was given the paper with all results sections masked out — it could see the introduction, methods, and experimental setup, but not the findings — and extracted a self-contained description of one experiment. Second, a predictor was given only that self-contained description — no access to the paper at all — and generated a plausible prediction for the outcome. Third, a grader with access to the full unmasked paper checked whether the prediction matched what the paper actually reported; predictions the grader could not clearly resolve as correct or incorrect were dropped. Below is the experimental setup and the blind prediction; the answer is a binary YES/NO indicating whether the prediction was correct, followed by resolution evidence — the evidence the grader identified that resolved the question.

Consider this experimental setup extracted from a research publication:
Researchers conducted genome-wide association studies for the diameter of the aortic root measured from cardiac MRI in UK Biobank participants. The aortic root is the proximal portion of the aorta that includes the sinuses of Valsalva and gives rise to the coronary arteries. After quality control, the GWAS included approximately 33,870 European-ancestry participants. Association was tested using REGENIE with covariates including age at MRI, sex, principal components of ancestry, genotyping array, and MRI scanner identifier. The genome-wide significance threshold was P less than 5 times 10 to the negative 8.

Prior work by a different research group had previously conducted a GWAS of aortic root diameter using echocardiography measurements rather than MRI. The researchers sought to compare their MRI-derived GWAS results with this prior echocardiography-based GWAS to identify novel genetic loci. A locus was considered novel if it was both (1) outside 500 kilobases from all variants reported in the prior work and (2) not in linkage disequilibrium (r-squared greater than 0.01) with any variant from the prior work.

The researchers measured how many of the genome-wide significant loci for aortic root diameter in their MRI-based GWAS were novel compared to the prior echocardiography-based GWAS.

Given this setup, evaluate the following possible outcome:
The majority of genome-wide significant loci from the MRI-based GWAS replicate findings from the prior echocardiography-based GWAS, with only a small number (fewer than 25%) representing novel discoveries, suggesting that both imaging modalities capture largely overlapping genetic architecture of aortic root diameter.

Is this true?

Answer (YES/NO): NO